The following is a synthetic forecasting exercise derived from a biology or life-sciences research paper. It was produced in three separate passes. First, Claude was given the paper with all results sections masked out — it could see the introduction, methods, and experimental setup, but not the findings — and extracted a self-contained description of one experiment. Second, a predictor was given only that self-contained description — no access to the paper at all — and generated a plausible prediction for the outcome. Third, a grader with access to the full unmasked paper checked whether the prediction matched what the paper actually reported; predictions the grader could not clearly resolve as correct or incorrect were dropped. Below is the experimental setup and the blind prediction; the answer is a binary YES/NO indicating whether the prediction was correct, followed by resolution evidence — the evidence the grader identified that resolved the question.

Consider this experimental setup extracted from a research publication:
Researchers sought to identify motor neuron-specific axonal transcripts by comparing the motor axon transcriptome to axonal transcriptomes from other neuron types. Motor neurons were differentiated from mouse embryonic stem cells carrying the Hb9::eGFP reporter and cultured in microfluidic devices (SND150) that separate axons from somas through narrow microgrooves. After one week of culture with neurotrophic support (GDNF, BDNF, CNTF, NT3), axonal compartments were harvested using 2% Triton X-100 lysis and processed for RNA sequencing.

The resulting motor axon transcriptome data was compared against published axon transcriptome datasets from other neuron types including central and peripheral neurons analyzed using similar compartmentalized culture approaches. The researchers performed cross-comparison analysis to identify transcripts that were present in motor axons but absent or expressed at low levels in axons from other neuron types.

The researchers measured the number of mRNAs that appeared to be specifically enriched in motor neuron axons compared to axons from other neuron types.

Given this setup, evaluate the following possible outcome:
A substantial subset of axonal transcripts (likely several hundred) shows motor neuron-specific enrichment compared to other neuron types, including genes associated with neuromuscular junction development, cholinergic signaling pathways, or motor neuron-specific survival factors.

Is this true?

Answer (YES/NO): NO